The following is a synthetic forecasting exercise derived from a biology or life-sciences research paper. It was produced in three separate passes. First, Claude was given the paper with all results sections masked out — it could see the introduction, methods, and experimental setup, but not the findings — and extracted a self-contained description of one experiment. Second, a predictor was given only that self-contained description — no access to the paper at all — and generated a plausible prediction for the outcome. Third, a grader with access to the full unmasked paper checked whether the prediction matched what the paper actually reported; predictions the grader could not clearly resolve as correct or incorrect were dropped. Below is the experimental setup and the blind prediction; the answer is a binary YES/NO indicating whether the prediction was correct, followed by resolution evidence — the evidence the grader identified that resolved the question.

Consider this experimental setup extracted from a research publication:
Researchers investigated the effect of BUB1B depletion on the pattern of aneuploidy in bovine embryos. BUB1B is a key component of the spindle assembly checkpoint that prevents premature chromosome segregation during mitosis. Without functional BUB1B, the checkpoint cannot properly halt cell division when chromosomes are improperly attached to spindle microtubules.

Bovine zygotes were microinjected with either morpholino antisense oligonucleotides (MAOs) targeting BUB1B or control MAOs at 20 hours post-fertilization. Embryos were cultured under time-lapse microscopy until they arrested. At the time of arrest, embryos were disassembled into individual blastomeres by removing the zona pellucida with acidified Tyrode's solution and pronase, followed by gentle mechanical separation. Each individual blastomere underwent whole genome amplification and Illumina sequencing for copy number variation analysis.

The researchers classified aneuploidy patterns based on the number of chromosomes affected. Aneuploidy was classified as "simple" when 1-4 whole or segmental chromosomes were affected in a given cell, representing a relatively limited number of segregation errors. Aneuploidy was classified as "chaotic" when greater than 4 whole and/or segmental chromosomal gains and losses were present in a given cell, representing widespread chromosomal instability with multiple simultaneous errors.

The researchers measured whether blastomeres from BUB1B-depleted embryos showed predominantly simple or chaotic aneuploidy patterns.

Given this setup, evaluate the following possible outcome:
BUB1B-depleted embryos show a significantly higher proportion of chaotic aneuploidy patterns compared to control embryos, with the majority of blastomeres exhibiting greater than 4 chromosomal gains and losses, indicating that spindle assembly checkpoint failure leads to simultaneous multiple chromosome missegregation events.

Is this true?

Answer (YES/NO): YES